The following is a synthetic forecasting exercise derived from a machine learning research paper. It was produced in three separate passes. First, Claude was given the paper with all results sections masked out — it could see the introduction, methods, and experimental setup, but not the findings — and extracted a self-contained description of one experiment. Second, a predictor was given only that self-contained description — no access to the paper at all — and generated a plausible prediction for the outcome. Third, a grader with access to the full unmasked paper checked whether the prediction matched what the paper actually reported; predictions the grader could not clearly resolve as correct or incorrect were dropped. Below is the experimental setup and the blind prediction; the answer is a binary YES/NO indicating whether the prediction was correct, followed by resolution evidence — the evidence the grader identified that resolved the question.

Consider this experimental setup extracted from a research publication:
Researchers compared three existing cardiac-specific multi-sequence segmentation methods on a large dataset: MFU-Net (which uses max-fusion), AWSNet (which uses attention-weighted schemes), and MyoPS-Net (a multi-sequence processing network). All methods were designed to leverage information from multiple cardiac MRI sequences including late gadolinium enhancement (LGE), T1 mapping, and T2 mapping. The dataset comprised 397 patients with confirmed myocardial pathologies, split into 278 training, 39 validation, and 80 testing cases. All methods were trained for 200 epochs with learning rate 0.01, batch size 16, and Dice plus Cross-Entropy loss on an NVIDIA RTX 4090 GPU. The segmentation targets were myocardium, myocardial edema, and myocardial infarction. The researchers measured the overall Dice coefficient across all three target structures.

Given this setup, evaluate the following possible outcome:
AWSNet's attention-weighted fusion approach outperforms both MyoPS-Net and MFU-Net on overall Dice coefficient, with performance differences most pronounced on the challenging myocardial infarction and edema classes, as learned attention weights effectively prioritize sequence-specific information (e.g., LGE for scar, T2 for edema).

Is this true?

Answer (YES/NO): NO